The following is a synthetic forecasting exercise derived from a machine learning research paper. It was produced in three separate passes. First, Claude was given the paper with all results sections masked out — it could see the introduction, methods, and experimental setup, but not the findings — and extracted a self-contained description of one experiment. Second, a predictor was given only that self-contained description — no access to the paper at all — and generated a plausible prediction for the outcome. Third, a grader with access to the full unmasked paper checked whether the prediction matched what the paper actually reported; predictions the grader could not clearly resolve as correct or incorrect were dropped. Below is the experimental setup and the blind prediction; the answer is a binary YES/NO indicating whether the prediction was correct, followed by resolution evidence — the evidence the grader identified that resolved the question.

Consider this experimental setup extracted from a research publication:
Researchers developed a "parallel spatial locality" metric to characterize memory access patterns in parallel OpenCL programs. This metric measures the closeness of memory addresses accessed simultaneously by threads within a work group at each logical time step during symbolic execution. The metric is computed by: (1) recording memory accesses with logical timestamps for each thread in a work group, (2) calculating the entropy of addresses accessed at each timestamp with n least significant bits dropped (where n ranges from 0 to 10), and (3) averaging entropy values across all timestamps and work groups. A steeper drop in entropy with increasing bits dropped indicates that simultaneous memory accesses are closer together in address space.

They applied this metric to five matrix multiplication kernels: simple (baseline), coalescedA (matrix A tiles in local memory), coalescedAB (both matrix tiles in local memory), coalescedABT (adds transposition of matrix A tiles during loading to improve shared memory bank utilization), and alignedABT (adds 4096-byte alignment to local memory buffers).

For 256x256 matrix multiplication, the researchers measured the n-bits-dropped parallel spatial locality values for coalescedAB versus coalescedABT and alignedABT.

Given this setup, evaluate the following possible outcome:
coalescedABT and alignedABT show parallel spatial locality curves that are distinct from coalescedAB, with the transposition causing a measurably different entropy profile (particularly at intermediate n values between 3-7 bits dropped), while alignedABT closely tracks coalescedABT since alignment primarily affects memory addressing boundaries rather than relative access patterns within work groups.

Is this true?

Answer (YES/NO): YES